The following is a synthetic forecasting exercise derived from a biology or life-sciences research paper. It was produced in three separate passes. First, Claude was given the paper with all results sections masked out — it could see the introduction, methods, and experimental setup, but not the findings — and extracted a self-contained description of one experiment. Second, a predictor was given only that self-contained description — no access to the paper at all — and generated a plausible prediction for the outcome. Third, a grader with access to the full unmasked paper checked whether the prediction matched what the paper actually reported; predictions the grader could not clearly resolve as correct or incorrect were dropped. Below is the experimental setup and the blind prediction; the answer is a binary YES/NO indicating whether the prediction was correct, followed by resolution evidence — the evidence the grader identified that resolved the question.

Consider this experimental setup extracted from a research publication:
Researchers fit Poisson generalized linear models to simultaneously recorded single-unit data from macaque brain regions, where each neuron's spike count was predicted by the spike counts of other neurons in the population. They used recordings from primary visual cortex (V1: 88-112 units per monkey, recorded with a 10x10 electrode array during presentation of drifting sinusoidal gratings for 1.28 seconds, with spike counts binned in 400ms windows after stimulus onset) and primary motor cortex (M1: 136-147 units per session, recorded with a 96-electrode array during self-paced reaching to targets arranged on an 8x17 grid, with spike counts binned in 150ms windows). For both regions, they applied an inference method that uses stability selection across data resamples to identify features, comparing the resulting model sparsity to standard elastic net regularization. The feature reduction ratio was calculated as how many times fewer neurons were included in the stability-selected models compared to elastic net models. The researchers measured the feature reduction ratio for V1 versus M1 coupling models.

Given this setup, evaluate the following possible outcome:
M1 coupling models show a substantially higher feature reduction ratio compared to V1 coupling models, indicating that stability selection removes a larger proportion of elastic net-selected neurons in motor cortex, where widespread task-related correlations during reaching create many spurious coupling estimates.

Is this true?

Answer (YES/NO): YES